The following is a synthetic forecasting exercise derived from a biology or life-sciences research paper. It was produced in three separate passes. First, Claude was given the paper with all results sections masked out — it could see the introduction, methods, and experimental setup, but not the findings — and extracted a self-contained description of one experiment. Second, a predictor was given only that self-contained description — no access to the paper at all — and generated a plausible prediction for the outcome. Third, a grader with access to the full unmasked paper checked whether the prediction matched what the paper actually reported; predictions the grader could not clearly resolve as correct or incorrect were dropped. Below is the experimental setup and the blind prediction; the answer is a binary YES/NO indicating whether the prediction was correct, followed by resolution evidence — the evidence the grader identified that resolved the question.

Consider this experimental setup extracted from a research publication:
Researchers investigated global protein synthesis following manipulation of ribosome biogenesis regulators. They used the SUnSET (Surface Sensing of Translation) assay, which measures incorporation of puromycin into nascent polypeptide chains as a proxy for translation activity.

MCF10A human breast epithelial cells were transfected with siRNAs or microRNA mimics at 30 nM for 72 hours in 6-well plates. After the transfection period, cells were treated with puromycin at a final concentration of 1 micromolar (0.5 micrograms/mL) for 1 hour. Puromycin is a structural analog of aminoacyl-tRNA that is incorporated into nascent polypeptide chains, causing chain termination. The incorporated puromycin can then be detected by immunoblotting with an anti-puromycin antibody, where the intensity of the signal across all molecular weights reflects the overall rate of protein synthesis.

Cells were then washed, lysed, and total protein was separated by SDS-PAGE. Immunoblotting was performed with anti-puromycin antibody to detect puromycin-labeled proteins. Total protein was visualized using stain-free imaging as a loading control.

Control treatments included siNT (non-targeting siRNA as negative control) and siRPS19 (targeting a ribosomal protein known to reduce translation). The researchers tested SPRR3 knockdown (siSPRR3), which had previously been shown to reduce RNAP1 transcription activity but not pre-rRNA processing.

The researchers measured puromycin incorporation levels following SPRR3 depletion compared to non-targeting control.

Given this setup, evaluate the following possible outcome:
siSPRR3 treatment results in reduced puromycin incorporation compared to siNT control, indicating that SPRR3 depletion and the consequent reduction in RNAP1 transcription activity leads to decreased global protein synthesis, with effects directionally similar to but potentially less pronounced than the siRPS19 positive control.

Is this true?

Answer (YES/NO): YES